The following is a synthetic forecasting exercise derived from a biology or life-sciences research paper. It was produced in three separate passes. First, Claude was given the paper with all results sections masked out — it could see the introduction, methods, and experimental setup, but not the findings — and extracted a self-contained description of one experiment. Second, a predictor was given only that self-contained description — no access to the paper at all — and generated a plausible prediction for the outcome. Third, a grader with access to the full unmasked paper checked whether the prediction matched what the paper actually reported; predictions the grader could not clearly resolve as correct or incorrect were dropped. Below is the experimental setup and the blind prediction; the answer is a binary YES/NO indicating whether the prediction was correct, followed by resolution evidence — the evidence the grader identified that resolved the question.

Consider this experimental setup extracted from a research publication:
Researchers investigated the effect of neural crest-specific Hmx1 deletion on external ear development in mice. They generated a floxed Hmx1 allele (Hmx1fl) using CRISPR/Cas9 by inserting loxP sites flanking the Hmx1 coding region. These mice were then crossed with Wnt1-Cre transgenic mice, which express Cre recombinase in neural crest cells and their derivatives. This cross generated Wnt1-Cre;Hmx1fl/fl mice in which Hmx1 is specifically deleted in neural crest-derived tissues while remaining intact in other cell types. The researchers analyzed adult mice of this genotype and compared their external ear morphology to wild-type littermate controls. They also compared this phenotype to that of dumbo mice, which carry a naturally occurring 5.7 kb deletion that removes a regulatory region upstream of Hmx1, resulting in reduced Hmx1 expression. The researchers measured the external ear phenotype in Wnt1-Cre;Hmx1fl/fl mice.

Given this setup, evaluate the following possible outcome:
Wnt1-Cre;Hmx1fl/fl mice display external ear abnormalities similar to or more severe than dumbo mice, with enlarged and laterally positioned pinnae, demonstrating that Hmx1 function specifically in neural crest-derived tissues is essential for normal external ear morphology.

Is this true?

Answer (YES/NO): NO